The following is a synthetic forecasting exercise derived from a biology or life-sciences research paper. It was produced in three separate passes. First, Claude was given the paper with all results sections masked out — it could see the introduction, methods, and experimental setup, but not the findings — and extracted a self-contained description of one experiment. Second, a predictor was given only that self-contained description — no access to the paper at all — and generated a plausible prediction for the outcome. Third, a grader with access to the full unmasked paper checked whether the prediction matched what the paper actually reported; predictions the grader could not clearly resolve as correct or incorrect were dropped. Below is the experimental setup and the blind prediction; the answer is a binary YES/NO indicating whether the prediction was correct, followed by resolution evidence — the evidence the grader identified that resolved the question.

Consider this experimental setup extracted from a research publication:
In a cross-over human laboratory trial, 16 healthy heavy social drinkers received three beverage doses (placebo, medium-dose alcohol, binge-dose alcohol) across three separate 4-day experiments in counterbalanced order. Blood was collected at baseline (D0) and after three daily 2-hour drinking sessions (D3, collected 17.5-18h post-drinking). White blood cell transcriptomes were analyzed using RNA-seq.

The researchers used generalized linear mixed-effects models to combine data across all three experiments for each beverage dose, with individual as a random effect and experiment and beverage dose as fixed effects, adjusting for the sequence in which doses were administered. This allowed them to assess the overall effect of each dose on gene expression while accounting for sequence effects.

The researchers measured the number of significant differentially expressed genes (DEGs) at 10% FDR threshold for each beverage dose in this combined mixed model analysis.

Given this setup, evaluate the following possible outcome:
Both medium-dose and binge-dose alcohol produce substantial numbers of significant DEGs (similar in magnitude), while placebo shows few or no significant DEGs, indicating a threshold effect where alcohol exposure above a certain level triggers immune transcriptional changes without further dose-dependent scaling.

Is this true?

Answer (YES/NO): NO